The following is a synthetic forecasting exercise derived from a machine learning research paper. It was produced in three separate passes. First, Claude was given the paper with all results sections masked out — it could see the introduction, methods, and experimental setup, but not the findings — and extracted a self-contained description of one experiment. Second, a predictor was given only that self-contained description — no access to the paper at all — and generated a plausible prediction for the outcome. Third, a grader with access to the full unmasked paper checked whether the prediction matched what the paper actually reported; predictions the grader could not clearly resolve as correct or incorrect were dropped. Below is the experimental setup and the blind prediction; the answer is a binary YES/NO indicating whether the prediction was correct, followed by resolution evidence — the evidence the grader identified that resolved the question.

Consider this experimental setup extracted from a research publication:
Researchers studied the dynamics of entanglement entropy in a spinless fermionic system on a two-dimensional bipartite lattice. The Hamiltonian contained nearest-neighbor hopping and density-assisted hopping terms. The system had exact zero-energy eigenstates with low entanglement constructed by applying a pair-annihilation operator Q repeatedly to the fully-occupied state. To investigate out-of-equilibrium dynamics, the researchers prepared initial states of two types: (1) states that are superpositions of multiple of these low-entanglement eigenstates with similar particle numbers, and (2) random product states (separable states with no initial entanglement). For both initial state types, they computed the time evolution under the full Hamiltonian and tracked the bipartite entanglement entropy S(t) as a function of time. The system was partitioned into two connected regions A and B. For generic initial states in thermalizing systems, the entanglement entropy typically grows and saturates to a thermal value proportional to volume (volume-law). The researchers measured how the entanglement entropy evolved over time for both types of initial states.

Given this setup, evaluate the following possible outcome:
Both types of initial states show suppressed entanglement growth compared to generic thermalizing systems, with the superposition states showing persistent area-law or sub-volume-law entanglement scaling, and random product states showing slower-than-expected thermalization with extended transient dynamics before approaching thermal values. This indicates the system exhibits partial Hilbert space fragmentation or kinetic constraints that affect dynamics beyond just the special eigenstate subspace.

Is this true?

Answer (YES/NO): NO